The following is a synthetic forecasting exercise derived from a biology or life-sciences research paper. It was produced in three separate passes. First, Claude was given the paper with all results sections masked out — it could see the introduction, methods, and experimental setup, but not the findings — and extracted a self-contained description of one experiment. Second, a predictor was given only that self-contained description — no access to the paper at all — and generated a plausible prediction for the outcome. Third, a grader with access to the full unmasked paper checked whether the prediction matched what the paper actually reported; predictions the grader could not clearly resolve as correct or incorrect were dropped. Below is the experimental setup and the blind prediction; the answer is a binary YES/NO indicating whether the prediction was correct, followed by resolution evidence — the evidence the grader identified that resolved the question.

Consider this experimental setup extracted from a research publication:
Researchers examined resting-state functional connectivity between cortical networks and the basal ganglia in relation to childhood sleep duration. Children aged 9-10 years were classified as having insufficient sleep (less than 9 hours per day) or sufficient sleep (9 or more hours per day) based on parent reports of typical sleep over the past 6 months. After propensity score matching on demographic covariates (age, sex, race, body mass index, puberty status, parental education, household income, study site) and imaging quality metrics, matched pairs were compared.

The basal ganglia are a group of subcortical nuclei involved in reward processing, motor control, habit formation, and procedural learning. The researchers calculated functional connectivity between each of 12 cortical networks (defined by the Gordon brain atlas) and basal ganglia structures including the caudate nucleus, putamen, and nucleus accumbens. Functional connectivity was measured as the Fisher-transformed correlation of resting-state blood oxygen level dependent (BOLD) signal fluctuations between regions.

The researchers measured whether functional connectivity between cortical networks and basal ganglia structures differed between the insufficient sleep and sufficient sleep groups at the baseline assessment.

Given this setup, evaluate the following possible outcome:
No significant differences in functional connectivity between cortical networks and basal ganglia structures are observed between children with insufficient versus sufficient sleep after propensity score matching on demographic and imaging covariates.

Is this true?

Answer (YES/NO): NO